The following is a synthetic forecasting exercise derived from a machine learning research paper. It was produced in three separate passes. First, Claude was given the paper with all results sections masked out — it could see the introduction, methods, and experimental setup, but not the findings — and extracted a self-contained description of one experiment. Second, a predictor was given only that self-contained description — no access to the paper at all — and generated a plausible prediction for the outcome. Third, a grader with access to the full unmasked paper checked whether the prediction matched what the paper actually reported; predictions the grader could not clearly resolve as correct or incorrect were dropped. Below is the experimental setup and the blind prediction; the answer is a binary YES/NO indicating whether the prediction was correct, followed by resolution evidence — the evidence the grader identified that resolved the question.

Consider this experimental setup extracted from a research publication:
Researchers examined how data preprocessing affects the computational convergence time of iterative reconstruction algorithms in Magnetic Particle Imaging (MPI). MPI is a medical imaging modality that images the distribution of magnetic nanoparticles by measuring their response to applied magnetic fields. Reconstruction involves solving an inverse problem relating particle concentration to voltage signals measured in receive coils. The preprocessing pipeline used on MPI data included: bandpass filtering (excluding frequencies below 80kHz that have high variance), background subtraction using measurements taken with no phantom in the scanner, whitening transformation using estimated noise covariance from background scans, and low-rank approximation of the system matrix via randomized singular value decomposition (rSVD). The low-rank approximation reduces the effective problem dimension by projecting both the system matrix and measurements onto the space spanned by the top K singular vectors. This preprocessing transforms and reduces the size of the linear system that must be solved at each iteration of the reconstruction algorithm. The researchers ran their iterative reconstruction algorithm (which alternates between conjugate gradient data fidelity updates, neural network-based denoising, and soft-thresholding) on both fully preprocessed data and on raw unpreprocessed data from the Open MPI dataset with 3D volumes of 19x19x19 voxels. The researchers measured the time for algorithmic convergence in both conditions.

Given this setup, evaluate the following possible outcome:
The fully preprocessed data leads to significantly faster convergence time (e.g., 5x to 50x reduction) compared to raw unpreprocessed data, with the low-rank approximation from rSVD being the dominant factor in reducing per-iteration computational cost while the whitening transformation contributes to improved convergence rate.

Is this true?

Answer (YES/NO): YES